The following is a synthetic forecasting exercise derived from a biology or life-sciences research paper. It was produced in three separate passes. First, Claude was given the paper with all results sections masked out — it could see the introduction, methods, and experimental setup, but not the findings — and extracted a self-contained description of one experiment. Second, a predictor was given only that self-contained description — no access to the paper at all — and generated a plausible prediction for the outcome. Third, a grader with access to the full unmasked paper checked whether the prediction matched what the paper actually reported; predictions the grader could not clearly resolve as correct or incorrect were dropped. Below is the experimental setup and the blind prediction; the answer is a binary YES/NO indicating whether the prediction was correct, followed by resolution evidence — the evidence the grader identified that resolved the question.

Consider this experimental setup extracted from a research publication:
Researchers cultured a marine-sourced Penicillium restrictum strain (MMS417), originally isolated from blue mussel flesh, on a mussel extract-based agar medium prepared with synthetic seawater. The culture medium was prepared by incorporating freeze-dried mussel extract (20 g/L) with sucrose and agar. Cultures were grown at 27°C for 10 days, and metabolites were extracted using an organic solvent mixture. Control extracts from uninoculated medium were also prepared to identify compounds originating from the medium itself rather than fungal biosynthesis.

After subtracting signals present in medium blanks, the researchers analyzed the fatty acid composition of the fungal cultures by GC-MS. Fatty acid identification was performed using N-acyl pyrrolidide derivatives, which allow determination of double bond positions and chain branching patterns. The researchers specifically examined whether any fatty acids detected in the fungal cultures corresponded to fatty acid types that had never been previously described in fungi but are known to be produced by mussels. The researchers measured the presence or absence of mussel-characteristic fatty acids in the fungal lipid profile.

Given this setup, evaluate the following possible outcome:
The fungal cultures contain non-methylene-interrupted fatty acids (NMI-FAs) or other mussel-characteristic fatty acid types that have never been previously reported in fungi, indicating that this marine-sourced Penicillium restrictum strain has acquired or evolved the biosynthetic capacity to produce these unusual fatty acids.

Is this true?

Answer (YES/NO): NO